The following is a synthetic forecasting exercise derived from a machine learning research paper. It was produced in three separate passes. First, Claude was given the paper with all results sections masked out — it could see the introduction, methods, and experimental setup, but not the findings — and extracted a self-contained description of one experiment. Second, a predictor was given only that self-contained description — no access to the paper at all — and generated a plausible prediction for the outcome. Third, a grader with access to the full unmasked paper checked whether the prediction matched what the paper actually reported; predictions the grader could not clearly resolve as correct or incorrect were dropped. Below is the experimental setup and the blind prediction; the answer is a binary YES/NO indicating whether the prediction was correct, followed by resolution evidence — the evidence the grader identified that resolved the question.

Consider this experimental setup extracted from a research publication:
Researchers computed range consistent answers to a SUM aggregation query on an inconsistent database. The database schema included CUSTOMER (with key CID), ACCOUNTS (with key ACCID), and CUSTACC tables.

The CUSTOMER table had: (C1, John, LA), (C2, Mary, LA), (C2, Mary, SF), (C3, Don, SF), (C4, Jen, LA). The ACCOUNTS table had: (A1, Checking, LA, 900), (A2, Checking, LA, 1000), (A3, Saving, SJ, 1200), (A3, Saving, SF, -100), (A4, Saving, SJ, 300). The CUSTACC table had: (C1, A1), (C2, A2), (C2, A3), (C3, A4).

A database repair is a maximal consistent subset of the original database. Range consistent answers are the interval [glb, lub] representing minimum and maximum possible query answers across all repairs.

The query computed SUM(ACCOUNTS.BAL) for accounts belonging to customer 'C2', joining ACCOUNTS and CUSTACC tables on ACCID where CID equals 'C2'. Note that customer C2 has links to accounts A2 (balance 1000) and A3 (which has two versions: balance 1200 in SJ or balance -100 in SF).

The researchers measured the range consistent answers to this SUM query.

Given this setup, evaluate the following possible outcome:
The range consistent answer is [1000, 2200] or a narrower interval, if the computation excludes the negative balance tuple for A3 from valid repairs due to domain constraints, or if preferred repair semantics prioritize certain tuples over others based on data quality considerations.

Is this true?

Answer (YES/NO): NO